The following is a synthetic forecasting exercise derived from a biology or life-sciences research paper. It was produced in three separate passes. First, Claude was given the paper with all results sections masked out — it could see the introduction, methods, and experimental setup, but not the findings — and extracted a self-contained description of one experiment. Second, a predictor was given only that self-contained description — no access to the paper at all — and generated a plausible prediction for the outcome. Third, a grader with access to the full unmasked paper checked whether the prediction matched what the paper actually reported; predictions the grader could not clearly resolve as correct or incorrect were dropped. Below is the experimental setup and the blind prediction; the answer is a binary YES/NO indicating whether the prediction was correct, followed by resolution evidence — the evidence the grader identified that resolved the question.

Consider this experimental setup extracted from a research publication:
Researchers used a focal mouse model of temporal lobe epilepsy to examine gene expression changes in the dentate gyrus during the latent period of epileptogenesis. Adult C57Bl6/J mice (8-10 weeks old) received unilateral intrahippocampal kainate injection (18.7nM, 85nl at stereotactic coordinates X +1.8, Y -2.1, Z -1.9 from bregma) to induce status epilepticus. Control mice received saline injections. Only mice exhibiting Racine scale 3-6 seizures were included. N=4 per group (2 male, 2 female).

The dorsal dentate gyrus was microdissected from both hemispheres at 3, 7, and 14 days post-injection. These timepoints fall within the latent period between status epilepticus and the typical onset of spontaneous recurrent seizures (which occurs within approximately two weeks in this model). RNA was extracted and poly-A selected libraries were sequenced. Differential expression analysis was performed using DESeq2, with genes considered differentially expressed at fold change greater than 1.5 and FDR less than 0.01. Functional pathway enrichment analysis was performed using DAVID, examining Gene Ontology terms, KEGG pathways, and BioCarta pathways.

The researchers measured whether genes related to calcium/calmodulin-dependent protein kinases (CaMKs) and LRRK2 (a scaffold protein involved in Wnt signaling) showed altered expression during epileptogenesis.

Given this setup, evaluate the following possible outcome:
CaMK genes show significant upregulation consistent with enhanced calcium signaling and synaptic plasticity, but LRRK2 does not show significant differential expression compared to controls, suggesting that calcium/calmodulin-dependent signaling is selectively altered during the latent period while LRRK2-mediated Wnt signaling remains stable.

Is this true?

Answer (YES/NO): NO